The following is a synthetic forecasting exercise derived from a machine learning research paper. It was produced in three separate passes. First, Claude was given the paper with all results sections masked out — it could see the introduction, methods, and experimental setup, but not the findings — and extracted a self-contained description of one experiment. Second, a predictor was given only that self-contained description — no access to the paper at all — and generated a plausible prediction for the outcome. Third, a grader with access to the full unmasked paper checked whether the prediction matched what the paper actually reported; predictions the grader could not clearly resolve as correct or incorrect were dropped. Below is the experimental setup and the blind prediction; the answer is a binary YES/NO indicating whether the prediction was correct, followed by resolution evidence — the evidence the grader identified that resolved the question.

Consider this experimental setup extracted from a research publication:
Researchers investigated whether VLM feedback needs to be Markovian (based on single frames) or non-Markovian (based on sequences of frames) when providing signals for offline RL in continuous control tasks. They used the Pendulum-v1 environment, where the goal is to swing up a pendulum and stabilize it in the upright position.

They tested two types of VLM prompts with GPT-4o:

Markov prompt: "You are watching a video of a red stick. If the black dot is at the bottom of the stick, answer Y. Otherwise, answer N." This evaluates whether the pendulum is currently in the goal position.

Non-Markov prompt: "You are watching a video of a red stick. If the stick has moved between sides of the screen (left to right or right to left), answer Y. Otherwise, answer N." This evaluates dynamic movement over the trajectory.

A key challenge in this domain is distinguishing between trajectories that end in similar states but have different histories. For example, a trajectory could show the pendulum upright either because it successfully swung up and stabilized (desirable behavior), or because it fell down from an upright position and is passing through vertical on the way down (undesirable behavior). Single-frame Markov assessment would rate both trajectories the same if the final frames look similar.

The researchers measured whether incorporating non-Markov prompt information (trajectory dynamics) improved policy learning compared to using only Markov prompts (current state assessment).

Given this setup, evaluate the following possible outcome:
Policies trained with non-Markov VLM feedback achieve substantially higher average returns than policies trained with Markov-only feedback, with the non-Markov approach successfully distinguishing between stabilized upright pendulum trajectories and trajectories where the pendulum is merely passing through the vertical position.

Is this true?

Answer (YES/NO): YES